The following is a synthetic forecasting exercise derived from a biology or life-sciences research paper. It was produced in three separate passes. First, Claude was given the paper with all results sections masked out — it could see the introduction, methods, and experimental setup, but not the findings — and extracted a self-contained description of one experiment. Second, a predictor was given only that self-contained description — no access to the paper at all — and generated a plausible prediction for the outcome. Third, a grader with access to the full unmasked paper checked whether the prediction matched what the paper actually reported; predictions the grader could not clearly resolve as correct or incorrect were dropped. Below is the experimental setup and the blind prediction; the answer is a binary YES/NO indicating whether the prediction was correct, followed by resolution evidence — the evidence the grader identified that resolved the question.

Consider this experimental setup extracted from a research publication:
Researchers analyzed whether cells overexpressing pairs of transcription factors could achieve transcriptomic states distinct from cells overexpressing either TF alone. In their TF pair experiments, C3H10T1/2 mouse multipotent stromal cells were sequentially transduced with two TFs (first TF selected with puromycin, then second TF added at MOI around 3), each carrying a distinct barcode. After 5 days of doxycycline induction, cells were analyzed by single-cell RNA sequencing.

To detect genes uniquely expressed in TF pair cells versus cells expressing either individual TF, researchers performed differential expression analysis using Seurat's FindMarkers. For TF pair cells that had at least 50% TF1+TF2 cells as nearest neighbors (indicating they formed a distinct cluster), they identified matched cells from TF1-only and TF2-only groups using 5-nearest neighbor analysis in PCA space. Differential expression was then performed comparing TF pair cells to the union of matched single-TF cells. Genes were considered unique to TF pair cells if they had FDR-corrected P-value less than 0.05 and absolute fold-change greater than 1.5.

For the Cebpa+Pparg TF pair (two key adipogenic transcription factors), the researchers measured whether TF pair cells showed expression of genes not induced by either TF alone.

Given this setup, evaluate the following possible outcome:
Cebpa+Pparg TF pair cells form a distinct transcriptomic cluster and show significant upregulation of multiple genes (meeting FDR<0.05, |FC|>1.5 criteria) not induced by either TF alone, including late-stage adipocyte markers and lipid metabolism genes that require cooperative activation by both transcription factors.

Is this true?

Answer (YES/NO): NO